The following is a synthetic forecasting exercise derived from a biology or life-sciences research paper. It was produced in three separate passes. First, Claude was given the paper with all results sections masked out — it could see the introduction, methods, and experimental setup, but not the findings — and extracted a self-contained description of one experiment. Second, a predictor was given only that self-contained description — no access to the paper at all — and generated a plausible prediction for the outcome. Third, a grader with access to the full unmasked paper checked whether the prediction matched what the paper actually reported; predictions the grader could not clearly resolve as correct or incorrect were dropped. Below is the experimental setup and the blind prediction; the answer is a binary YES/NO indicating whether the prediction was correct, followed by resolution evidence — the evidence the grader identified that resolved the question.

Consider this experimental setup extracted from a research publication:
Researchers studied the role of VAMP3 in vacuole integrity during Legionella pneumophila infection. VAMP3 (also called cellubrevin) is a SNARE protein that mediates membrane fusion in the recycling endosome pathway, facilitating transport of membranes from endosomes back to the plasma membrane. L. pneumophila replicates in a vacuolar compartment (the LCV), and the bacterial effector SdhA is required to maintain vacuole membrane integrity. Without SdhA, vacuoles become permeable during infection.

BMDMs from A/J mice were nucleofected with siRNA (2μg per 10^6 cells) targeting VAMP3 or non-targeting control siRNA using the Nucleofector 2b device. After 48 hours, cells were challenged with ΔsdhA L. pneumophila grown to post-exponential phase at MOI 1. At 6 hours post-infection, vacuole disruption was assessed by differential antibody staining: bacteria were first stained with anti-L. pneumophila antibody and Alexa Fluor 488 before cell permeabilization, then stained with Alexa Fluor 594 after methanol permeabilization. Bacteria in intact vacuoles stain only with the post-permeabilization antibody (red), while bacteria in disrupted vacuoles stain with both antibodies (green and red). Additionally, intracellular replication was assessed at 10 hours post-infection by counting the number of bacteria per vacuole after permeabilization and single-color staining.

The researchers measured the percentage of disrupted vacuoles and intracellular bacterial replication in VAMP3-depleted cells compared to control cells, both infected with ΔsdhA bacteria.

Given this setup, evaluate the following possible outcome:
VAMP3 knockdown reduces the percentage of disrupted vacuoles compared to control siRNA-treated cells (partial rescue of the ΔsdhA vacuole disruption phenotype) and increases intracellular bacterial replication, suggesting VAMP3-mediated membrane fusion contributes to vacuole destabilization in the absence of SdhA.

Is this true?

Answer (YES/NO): YES